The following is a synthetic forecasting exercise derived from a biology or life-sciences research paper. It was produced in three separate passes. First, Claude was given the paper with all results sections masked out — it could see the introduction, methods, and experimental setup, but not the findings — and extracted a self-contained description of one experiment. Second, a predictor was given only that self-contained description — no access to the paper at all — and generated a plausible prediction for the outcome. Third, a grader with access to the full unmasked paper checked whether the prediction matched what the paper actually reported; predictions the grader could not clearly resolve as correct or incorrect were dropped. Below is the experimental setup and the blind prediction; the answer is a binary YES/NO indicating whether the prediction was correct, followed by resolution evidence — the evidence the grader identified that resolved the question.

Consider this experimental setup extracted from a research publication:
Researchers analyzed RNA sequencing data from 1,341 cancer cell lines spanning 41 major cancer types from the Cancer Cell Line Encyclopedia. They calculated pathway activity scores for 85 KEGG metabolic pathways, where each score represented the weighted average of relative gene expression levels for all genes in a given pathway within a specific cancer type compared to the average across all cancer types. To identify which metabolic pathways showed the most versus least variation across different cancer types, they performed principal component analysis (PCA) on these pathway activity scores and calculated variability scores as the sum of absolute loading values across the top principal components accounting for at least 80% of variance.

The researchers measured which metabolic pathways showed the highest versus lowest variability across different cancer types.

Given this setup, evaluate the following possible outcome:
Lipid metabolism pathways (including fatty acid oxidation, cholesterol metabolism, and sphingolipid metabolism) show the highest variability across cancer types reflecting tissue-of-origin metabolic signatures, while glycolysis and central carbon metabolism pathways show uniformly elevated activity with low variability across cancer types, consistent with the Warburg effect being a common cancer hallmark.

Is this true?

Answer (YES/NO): NO